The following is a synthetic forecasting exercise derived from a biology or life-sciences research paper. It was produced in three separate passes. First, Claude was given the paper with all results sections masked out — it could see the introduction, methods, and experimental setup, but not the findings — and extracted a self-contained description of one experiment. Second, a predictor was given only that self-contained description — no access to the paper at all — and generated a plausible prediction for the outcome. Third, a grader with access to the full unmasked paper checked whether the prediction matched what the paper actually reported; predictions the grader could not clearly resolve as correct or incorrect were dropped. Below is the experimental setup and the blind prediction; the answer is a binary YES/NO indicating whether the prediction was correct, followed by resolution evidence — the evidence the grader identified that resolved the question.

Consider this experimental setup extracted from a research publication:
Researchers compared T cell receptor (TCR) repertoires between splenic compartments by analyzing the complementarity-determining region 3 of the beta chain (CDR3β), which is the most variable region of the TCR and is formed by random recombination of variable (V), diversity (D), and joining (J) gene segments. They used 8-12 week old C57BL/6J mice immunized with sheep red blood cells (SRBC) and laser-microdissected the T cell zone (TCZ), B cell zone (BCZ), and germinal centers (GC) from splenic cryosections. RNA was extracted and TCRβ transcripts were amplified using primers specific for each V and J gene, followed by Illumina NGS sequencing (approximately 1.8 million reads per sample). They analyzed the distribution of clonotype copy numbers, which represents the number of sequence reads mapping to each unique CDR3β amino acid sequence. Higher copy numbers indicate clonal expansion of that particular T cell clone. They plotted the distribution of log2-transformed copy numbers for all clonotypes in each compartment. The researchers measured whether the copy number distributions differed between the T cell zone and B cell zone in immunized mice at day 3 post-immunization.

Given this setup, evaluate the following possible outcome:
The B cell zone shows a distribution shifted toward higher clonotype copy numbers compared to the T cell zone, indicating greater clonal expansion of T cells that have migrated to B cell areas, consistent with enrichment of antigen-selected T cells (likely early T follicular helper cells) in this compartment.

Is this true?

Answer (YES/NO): NO